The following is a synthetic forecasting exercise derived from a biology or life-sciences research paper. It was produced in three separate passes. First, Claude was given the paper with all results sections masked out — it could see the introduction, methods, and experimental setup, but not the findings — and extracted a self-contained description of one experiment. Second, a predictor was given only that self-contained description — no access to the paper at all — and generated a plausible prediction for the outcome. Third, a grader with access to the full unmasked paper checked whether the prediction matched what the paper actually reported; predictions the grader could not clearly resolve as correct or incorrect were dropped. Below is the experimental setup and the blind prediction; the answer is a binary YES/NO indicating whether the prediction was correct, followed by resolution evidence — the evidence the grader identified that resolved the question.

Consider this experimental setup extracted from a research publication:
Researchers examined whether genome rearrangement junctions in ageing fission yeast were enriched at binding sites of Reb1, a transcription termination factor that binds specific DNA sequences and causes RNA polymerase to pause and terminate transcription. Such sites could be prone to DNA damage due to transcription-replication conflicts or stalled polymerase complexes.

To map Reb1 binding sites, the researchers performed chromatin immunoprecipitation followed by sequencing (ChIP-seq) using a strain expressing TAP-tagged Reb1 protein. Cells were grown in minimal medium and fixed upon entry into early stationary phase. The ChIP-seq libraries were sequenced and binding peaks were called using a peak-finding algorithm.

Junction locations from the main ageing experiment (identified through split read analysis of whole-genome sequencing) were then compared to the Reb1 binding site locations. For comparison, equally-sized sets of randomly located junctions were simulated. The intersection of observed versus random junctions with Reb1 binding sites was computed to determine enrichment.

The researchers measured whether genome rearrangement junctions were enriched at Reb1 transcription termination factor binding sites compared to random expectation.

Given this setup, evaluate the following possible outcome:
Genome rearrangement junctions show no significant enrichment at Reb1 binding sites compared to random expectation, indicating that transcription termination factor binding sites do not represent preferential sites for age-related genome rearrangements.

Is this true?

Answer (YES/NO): NO